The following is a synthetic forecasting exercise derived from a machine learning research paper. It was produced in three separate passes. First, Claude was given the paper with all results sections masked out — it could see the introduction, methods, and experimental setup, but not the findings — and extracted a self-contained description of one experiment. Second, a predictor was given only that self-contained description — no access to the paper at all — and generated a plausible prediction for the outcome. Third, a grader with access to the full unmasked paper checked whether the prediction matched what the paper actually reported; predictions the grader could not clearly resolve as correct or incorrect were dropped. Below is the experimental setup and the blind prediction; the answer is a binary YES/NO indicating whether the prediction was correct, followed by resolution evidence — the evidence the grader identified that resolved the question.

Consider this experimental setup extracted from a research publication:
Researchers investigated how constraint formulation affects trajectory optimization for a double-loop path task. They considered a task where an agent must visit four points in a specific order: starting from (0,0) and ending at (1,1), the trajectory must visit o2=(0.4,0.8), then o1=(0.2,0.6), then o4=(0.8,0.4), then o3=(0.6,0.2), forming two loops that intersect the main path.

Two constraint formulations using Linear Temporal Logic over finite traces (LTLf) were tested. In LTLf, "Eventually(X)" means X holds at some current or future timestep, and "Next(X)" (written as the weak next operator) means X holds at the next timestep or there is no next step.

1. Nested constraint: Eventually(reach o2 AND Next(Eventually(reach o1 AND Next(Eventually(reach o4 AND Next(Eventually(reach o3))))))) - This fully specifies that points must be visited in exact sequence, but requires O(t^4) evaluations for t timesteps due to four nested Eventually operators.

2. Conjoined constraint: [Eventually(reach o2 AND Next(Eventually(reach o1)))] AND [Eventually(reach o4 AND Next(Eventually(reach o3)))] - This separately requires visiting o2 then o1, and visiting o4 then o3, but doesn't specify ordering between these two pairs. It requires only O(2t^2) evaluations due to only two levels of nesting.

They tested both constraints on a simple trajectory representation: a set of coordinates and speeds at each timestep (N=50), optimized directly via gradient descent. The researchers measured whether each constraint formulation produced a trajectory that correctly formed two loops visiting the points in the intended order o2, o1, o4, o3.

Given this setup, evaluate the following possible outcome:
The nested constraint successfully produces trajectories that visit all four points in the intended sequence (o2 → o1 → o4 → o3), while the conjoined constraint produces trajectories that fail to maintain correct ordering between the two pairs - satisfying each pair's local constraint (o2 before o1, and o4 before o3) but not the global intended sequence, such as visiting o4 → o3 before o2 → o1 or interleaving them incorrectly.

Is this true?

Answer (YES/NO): YES